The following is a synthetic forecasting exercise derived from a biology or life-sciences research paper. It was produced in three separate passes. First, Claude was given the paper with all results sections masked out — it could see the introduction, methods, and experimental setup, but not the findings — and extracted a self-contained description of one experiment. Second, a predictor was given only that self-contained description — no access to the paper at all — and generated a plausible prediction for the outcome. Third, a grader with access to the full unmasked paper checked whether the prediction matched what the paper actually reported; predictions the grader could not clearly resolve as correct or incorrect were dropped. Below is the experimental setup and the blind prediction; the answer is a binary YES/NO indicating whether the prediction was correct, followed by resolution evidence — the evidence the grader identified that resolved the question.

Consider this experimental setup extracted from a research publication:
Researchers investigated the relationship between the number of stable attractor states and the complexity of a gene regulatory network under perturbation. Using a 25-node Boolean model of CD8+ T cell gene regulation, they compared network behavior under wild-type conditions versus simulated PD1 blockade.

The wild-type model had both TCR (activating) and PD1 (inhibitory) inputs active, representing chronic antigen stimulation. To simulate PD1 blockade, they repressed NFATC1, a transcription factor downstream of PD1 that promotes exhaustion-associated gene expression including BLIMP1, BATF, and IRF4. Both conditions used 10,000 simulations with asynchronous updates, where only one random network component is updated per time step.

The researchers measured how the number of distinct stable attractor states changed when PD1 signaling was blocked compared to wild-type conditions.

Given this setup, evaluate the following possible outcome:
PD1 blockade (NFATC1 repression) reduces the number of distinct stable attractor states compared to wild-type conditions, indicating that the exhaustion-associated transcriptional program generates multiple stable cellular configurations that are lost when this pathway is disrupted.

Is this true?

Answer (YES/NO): YES